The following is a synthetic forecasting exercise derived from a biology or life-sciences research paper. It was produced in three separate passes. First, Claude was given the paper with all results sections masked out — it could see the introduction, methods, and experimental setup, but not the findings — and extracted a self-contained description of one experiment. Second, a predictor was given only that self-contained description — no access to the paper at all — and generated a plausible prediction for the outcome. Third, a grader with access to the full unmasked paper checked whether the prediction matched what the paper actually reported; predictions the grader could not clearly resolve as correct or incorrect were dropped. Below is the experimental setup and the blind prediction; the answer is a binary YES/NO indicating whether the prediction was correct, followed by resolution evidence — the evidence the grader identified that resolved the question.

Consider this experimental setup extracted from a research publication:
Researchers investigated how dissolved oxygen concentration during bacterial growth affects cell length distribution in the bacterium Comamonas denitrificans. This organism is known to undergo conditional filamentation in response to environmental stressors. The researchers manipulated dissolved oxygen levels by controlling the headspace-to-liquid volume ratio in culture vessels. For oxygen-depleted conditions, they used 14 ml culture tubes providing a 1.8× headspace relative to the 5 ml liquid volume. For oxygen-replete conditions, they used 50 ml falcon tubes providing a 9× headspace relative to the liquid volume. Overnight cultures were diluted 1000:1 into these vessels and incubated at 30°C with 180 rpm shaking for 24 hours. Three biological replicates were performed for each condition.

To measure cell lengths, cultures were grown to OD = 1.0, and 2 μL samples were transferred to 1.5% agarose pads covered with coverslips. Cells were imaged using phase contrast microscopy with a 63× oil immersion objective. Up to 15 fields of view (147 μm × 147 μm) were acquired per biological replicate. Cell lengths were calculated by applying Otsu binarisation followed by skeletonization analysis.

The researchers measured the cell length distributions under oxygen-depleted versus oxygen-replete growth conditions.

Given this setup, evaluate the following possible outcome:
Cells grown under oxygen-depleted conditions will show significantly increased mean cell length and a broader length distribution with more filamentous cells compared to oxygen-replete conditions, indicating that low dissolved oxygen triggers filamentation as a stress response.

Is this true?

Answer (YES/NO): YES